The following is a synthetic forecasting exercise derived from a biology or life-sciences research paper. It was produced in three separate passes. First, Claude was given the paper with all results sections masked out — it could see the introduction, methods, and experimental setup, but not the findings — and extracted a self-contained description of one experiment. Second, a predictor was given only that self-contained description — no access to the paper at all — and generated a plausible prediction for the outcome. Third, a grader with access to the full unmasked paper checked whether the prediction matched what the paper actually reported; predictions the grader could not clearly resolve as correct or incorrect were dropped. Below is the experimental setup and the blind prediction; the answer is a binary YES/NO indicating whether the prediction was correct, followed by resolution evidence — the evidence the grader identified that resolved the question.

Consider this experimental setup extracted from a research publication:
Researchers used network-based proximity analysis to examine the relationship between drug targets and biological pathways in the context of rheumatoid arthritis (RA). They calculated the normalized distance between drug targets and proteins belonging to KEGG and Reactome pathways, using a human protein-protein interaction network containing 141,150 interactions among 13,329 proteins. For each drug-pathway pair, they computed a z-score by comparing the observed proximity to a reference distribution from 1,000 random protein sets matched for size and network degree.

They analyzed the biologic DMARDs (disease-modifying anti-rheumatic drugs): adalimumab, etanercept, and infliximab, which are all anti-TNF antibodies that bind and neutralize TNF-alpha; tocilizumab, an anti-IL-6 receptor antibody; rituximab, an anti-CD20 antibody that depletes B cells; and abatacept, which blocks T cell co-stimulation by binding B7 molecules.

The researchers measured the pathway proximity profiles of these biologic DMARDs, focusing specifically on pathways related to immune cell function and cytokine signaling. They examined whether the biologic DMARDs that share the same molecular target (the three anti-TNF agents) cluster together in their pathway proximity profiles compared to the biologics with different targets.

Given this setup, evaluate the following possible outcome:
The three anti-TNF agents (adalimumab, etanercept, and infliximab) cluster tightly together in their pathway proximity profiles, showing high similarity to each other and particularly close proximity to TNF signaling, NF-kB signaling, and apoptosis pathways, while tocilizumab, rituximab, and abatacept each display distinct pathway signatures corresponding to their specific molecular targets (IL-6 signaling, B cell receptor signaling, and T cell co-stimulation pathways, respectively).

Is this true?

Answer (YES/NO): NO